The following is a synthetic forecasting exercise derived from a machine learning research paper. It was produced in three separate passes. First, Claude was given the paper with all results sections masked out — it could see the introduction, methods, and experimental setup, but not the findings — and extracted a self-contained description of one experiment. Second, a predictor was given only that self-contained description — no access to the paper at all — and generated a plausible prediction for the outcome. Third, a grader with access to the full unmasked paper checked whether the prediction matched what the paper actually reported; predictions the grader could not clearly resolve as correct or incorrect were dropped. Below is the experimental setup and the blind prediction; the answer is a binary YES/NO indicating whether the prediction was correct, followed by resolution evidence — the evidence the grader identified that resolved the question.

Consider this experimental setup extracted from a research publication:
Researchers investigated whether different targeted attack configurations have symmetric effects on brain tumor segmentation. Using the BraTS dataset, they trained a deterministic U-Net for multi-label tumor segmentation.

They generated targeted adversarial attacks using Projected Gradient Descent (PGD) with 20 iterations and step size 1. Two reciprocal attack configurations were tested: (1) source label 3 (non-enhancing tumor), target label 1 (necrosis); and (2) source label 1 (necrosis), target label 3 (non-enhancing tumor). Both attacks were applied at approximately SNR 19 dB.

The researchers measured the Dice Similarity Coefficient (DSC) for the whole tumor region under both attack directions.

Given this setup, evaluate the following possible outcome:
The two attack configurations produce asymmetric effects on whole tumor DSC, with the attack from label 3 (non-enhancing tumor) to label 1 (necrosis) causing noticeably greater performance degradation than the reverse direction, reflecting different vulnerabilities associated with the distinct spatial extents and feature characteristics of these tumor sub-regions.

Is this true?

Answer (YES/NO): NO